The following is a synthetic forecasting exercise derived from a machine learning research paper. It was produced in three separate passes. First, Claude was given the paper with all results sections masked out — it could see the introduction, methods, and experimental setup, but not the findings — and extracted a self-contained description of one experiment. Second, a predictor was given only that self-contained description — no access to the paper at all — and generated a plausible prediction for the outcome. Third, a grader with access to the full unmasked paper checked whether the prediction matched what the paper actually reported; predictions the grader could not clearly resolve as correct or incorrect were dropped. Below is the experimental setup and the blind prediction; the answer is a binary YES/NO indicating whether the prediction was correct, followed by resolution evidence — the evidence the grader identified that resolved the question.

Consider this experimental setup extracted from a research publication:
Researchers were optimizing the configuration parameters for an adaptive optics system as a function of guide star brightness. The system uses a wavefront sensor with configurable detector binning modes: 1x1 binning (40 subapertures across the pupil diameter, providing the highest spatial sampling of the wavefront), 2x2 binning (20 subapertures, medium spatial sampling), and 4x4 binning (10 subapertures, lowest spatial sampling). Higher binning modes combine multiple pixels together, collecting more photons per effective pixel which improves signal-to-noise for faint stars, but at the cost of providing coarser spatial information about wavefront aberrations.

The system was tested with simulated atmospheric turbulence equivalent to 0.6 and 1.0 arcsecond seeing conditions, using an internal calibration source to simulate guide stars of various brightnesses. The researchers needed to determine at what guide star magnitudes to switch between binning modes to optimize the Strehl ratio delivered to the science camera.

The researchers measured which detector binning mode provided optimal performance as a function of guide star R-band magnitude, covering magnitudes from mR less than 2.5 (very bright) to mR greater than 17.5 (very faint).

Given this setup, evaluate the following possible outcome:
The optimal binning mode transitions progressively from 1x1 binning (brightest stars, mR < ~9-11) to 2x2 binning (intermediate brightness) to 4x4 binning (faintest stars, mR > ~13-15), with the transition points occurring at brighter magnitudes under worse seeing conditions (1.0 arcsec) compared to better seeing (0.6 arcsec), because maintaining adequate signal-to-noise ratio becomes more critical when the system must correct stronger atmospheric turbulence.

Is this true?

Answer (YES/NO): NO